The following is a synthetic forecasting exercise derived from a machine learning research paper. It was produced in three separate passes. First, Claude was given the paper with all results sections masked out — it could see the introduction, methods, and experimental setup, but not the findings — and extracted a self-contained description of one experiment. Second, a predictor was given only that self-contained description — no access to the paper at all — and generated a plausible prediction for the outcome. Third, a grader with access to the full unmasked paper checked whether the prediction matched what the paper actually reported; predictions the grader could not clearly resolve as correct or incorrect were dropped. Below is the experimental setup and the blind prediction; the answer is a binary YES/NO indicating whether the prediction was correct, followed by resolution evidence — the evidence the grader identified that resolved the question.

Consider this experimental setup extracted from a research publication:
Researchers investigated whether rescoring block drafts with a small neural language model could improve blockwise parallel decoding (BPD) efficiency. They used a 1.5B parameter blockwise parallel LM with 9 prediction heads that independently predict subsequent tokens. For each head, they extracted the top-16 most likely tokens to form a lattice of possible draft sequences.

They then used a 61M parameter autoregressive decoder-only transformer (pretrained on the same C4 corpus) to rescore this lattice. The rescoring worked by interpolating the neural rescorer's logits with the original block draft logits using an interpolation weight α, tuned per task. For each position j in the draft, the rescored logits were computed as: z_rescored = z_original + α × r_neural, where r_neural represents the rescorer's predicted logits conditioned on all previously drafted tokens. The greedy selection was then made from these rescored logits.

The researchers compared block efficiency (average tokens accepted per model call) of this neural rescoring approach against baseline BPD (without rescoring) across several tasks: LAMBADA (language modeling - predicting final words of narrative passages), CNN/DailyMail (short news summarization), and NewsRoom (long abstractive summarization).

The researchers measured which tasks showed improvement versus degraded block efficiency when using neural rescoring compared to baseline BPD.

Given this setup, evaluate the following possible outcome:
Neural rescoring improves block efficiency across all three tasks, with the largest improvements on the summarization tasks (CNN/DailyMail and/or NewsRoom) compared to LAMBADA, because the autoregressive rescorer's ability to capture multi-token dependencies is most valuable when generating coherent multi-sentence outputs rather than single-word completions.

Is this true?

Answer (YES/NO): NO